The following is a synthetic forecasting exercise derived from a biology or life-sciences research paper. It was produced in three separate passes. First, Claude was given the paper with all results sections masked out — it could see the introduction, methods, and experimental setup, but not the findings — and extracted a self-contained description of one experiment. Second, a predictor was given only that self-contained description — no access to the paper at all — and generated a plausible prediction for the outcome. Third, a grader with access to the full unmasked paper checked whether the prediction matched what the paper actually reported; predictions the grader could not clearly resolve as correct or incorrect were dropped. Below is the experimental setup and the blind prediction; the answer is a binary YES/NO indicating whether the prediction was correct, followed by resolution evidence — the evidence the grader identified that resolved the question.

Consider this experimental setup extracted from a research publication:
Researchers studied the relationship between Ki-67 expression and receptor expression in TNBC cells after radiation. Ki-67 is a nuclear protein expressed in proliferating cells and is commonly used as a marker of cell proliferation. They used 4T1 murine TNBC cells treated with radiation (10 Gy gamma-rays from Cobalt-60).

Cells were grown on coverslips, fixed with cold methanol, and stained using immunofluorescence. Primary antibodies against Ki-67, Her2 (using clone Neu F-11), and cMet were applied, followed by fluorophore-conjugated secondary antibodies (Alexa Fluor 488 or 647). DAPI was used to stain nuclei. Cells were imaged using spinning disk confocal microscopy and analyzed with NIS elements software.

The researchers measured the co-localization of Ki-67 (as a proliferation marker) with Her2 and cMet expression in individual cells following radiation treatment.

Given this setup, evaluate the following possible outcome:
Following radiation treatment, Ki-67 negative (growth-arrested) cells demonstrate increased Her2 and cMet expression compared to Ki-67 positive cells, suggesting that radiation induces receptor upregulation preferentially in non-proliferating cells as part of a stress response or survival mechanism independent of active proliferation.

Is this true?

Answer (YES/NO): NO